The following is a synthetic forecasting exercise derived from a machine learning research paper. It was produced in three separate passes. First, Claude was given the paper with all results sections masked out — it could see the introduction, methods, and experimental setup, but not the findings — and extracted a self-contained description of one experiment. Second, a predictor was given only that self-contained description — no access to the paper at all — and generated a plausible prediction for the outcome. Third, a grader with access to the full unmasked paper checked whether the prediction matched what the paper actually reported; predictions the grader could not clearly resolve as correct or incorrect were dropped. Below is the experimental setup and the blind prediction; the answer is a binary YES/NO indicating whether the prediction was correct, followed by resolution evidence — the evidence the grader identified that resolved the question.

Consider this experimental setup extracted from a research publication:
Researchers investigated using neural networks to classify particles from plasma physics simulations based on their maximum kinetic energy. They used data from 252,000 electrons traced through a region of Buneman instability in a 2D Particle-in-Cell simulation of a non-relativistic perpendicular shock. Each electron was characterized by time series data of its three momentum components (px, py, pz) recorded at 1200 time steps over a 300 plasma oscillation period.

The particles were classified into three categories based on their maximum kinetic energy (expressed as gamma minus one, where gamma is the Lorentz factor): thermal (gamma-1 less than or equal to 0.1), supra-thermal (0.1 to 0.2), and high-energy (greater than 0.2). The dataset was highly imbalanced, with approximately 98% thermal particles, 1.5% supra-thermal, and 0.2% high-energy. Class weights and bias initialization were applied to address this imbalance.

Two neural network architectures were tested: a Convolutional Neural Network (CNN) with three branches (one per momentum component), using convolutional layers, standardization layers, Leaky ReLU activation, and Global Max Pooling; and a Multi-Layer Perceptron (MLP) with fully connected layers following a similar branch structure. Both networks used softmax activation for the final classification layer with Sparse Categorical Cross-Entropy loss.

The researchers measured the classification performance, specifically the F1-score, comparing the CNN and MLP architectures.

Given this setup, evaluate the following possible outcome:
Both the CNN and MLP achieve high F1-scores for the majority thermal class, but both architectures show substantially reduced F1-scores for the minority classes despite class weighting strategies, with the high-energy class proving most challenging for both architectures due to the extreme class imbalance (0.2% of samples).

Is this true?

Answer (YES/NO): NO